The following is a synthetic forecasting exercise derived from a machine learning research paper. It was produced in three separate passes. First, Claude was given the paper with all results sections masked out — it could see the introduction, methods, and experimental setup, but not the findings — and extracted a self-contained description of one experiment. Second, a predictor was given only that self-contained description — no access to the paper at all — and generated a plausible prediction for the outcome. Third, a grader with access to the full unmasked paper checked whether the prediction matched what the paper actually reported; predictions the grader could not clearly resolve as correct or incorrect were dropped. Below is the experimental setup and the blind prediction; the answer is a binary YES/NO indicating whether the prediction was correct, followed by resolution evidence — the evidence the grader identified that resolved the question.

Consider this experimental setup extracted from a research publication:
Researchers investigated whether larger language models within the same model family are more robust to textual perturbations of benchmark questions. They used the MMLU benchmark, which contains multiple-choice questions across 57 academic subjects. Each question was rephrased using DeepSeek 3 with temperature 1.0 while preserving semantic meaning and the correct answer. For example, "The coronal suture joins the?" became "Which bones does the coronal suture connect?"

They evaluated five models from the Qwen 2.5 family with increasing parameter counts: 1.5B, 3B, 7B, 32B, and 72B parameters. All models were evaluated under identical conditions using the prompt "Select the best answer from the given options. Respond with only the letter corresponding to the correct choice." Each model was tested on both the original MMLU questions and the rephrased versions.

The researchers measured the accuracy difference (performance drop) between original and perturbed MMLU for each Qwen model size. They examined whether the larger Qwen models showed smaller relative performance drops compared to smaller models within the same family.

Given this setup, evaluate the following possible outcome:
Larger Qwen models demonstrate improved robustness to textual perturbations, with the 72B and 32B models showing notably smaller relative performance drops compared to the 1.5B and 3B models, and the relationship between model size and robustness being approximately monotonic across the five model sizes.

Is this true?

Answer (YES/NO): NO